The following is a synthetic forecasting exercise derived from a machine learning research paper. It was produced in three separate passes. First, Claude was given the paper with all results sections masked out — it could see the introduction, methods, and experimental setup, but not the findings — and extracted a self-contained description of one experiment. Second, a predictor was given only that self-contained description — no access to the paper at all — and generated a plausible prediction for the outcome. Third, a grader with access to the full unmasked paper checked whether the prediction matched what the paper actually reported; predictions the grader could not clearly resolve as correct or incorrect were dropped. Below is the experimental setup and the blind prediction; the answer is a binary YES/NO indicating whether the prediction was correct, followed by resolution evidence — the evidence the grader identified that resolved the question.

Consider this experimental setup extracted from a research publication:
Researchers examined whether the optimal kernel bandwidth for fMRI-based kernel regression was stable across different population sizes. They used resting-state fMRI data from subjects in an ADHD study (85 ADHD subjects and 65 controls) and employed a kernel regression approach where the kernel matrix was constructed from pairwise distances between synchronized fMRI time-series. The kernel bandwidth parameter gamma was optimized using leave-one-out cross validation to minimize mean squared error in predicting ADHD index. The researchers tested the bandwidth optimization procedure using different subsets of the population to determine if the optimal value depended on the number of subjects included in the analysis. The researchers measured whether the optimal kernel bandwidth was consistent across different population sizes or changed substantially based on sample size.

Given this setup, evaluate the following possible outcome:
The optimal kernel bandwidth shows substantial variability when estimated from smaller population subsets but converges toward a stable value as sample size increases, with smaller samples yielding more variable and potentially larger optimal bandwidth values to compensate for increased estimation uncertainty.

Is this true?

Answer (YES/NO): NO